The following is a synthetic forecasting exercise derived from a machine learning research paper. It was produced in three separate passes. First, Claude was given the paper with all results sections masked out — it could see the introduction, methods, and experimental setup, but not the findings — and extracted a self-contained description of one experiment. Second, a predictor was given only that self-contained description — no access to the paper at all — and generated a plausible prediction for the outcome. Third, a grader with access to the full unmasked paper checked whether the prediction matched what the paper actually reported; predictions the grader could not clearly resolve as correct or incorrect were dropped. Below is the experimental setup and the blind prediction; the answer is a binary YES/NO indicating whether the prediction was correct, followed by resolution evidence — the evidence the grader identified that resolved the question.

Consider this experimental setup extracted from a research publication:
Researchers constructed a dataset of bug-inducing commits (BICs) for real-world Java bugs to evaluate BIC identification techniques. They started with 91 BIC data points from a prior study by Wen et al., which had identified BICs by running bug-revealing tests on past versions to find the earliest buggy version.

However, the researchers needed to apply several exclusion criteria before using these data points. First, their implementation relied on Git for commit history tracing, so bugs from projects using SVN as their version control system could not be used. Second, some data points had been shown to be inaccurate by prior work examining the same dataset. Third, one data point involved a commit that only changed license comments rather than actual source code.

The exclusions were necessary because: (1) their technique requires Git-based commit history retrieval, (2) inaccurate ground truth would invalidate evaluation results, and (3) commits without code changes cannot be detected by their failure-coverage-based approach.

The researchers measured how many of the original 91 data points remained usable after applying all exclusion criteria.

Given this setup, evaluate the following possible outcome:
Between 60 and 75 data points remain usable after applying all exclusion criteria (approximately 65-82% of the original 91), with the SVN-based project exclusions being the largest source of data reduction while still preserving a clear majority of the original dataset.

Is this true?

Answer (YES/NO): NO